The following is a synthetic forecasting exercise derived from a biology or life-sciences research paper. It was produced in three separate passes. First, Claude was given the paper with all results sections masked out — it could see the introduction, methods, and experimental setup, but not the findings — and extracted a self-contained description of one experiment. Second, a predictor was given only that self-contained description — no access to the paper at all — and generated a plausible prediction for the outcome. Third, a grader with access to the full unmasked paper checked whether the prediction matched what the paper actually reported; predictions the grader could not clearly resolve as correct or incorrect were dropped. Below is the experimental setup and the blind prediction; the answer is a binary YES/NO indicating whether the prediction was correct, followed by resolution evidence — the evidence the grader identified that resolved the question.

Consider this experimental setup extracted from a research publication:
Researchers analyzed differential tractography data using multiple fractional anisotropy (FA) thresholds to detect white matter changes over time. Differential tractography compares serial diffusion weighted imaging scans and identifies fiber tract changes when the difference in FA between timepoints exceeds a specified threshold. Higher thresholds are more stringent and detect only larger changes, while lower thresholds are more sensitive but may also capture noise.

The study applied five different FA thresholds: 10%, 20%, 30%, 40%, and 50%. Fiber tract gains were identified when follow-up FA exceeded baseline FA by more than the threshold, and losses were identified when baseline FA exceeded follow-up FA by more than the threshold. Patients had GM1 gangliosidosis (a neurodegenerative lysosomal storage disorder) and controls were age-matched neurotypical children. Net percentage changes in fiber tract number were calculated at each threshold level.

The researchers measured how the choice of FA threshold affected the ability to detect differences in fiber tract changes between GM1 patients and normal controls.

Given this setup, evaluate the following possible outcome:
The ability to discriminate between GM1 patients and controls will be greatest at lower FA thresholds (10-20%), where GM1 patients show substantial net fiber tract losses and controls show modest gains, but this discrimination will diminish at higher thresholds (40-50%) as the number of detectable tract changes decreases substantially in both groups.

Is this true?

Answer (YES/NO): NO